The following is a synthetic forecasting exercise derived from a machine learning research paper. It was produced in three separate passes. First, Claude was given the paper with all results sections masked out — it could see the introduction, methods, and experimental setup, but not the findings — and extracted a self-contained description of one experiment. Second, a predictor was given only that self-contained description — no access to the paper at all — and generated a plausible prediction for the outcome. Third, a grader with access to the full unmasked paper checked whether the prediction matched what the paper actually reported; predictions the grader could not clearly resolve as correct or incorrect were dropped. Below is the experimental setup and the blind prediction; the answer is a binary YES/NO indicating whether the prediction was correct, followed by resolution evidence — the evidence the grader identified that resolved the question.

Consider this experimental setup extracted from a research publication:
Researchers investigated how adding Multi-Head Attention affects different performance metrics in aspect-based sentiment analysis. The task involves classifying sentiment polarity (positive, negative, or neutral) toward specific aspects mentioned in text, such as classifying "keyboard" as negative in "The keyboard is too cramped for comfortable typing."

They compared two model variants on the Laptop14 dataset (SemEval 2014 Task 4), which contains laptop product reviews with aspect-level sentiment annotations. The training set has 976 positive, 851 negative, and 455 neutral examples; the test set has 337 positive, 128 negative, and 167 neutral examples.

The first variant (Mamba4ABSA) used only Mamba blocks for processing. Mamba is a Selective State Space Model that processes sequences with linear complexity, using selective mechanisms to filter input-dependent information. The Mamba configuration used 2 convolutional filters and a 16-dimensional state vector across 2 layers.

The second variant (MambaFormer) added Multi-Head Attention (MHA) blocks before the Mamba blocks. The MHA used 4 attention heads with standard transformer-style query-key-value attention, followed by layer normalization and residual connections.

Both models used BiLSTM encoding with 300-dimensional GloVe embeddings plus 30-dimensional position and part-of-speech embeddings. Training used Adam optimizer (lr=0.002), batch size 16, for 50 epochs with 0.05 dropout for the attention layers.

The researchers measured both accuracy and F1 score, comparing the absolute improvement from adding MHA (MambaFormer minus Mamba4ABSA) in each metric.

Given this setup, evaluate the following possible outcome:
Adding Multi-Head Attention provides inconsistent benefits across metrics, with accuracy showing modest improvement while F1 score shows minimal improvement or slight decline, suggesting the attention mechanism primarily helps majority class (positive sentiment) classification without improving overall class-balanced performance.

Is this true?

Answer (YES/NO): NO